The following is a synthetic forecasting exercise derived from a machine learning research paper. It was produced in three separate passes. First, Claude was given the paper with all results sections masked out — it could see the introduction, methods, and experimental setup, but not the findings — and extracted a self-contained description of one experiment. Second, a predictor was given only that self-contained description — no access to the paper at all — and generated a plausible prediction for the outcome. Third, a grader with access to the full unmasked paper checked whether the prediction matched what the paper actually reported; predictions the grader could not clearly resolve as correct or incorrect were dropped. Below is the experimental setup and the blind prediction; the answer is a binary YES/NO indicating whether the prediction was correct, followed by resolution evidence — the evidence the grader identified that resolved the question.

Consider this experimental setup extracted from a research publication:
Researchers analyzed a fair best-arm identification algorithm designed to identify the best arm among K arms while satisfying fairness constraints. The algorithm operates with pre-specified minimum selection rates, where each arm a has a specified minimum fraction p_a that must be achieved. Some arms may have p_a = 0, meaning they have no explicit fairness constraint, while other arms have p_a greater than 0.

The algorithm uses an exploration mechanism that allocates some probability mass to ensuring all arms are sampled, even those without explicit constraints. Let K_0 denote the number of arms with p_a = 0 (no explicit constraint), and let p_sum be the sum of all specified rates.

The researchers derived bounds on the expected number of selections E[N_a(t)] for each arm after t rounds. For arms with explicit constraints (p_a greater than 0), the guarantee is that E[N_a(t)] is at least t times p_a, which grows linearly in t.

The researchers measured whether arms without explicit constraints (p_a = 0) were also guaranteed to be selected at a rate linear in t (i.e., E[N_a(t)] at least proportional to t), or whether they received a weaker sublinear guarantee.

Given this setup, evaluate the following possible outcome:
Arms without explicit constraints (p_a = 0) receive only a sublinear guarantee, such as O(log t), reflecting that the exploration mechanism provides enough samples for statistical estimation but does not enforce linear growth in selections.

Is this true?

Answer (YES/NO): NO